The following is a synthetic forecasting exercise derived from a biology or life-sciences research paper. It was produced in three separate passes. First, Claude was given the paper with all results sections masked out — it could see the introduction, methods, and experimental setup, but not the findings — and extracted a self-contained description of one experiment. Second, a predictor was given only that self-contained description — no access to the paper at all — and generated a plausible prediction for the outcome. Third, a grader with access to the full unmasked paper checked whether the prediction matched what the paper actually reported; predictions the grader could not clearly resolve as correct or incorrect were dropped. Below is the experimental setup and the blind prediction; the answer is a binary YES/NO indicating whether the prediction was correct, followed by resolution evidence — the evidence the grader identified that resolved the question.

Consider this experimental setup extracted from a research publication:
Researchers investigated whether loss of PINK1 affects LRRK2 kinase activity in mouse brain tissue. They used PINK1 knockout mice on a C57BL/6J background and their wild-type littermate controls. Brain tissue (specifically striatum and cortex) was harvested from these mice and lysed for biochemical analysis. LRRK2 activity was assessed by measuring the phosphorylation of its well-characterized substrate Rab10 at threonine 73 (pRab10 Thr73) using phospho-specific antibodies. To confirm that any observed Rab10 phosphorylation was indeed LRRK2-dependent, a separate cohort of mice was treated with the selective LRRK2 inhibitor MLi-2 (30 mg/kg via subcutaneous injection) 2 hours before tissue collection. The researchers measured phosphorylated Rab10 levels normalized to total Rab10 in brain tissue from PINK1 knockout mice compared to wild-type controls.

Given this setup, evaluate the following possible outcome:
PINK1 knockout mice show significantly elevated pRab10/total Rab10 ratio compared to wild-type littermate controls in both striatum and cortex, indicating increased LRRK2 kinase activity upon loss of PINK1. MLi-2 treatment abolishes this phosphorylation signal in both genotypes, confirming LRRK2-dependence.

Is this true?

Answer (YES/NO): NO